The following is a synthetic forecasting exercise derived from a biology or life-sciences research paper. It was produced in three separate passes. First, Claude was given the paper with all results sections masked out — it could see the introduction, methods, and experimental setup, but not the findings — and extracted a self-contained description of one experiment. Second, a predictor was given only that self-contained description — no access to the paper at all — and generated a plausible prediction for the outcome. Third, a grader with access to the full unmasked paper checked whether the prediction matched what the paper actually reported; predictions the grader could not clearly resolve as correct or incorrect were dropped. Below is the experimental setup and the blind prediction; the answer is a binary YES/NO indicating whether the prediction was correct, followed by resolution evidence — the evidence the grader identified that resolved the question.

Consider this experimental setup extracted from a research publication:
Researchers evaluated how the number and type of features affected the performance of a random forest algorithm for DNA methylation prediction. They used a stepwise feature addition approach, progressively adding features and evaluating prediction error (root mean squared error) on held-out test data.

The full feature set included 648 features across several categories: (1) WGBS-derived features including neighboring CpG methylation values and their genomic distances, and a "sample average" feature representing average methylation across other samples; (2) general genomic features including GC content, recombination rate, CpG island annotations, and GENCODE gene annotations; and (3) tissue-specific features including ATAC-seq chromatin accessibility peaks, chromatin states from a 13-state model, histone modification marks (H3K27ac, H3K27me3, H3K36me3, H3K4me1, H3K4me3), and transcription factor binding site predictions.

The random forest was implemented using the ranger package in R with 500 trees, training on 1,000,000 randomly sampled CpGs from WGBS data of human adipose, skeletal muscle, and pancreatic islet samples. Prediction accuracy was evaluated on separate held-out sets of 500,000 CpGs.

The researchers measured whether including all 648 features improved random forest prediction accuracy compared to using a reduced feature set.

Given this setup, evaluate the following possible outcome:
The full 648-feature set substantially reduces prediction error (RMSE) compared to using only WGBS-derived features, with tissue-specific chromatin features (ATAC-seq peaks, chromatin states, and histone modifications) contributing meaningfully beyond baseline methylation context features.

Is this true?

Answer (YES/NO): NO